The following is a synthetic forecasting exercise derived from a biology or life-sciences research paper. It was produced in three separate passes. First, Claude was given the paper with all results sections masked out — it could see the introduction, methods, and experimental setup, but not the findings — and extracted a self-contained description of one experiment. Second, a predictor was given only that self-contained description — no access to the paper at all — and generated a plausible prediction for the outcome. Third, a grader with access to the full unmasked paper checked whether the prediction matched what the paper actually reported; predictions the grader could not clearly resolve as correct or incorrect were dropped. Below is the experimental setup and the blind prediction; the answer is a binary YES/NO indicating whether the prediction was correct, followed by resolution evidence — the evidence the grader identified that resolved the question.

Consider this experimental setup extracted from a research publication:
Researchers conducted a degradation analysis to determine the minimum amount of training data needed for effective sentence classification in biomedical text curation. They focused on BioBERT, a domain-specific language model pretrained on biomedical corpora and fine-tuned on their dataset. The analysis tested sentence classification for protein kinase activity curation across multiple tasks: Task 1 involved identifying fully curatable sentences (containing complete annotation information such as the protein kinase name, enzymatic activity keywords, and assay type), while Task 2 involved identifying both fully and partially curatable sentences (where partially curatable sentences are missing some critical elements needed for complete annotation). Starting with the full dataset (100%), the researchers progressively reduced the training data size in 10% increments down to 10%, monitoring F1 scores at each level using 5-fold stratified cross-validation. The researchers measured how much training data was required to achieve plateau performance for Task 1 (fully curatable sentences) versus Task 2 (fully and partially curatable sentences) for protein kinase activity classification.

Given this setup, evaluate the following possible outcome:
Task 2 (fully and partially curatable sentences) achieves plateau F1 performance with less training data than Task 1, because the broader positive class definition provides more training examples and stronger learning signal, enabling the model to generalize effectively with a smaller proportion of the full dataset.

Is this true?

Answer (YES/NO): YES